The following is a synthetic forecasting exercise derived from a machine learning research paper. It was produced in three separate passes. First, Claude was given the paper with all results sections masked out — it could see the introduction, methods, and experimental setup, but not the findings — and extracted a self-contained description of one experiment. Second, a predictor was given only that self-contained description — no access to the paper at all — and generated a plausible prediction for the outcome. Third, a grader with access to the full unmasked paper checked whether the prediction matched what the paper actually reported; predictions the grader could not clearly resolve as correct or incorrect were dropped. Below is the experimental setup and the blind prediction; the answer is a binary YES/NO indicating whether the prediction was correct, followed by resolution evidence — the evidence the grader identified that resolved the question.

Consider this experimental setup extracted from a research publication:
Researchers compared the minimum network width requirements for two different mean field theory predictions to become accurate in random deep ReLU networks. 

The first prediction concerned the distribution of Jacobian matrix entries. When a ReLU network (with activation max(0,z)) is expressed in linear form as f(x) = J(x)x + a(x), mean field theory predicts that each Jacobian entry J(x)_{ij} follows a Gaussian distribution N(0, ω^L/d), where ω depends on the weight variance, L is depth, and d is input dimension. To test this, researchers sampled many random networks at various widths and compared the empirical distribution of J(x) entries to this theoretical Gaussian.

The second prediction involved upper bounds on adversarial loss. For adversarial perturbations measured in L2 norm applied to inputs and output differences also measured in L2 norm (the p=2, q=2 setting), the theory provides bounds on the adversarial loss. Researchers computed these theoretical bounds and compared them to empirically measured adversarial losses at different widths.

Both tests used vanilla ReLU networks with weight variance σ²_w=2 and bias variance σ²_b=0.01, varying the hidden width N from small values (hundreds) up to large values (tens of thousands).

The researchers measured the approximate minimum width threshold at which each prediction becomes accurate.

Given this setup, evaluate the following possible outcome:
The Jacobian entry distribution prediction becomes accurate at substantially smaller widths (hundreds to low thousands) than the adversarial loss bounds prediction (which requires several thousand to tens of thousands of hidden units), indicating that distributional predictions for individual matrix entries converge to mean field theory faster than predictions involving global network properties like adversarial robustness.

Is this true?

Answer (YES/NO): YES